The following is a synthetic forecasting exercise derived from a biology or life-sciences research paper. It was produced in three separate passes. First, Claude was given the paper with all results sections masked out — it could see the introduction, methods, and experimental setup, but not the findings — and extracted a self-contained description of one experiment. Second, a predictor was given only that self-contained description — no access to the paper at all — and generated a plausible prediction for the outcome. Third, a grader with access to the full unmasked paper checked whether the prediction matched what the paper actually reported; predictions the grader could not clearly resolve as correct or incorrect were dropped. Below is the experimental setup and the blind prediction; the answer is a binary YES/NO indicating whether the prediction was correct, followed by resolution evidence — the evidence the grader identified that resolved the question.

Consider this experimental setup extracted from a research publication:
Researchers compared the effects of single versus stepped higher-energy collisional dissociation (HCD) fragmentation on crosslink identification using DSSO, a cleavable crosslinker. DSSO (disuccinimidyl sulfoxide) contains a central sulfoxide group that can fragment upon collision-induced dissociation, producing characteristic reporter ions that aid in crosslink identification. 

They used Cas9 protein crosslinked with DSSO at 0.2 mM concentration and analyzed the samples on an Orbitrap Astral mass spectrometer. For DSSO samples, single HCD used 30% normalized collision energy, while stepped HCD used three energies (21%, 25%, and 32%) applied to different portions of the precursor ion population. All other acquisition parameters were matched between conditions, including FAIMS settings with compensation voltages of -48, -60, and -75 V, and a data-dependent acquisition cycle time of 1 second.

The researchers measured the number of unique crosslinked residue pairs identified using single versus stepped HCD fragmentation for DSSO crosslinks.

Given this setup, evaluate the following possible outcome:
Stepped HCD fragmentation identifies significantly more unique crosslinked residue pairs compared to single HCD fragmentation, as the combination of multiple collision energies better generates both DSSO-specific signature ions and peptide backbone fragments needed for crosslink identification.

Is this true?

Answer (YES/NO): NO